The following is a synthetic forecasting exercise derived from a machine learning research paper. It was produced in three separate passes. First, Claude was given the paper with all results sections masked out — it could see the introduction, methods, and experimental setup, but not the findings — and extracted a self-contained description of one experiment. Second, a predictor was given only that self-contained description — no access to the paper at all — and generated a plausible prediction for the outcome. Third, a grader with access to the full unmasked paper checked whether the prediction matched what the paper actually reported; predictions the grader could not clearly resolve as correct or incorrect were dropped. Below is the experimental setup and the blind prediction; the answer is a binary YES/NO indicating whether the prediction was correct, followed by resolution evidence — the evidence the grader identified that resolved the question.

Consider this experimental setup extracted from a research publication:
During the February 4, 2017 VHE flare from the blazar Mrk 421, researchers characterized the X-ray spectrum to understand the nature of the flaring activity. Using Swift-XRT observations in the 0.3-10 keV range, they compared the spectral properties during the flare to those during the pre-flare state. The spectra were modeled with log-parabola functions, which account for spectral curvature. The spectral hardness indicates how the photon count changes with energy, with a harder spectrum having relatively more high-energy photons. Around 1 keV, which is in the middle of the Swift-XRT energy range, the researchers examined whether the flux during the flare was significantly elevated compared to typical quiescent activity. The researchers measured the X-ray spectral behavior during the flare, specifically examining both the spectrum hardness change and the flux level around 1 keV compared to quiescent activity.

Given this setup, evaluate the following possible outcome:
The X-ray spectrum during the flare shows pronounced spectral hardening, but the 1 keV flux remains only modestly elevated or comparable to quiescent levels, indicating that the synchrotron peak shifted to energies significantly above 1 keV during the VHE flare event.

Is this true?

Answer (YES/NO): YES